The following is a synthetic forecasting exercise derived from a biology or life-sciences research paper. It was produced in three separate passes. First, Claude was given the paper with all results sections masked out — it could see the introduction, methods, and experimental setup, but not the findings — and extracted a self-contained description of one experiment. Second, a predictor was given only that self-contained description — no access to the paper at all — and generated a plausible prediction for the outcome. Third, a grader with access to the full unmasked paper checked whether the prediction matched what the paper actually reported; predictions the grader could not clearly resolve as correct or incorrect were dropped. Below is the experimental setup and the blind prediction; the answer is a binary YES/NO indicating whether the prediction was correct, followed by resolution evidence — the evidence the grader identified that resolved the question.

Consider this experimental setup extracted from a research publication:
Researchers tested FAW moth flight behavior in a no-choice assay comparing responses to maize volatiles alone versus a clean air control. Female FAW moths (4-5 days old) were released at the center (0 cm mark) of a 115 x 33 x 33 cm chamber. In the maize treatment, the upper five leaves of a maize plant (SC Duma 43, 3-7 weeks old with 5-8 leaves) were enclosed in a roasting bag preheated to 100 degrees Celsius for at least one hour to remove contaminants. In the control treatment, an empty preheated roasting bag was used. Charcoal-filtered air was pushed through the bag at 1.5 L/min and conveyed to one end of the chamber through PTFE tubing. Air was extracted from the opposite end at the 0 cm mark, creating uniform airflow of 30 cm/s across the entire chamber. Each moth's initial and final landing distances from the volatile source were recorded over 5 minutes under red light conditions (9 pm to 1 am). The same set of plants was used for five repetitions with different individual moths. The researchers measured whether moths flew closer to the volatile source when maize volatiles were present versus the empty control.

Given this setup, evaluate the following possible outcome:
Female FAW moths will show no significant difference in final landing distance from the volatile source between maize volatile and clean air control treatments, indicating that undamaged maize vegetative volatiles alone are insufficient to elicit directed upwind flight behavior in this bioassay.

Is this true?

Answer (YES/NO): YES